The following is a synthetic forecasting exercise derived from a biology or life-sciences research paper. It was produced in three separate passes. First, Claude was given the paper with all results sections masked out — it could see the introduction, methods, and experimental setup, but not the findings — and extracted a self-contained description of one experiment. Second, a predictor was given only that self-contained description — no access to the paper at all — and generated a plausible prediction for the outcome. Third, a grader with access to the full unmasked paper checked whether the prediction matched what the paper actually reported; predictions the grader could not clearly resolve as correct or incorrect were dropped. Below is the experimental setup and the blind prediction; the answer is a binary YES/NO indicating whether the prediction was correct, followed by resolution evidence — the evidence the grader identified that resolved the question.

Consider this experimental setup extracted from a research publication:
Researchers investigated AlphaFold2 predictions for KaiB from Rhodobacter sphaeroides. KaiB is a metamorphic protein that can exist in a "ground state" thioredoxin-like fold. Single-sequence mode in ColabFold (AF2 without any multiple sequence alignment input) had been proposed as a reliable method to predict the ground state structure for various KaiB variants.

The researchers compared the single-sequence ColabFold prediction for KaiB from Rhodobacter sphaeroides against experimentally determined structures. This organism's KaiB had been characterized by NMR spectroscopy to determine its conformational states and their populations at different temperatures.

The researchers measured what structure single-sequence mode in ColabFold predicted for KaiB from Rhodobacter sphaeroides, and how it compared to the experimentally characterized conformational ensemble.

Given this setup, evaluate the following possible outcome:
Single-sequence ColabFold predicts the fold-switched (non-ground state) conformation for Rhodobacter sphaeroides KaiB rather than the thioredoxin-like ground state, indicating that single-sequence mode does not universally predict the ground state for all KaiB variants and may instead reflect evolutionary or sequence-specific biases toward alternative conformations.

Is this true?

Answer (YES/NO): NO